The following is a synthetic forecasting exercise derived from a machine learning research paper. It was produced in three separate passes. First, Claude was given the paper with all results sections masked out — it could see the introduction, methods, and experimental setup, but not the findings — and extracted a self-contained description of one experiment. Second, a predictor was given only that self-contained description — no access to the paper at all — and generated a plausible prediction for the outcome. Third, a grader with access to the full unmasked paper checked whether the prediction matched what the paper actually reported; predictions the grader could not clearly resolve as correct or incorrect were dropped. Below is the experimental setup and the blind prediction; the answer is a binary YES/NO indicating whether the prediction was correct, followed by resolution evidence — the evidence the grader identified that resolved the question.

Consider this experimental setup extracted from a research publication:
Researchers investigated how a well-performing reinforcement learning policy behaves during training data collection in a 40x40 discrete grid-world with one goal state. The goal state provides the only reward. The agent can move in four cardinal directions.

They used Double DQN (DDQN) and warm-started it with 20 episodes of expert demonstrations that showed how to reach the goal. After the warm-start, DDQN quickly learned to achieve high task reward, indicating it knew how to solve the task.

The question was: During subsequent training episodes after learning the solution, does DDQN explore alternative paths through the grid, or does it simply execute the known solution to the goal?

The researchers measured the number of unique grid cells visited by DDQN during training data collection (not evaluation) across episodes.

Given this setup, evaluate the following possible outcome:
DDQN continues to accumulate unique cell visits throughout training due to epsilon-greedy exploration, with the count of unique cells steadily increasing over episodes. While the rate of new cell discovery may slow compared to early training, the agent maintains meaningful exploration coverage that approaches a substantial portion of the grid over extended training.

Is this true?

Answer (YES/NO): NO